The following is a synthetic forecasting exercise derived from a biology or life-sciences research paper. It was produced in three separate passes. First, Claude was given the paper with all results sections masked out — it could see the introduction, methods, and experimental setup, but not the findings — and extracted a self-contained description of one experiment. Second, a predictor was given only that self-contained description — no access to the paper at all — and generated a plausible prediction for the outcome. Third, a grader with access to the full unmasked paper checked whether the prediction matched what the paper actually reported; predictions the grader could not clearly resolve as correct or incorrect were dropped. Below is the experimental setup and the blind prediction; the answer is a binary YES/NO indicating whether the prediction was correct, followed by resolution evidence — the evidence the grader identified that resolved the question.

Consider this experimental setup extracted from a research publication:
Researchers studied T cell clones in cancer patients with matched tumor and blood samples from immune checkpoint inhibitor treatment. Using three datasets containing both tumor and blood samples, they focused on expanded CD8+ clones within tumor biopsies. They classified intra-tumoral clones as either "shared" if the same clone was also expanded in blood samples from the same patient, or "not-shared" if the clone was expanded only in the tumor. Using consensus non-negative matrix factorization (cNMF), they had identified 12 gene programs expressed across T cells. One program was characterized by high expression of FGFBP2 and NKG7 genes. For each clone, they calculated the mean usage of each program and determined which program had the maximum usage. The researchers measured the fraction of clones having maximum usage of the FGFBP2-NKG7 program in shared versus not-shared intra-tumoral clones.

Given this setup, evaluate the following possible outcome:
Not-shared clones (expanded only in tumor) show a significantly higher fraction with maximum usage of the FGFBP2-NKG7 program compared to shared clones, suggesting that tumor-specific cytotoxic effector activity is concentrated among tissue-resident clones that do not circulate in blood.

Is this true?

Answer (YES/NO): NO